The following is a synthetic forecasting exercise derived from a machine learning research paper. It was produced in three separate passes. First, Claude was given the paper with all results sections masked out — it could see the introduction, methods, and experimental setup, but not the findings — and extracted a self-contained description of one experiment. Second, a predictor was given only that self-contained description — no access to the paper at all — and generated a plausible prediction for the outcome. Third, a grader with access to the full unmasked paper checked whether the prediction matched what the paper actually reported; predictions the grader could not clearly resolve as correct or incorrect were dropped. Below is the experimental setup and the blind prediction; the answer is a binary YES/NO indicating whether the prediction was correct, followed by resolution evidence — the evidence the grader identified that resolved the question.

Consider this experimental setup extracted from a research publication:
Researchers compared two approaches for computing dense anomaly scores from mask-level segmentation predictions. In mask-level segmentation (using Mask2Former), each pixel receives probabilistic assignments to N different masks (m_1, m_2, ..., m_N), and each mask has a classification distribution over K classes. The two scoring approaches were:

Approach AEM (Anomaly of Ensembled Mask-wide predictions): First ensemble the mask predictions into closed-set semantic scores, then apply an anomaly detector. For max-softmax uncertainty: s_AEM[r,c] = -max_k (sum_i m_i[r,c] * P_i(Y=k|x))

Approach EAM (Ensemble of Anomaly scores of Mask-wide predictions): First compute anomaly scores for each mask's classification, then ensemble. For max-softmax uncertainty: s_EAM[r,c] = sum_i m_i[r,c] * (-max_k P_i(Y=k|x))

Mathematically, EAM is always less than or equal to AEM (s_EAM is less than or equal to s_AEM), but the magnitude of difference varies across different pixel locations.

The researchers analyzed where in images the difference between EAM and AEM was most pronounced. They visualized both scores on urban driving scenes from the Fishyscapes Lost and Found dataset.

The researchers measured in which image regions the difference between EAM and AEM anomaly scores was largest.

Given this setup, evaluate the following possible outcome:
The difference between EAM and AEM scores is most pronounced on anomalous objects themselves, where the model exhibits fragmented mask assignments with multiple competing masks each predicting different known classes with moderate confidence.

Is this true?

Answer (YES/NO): NO